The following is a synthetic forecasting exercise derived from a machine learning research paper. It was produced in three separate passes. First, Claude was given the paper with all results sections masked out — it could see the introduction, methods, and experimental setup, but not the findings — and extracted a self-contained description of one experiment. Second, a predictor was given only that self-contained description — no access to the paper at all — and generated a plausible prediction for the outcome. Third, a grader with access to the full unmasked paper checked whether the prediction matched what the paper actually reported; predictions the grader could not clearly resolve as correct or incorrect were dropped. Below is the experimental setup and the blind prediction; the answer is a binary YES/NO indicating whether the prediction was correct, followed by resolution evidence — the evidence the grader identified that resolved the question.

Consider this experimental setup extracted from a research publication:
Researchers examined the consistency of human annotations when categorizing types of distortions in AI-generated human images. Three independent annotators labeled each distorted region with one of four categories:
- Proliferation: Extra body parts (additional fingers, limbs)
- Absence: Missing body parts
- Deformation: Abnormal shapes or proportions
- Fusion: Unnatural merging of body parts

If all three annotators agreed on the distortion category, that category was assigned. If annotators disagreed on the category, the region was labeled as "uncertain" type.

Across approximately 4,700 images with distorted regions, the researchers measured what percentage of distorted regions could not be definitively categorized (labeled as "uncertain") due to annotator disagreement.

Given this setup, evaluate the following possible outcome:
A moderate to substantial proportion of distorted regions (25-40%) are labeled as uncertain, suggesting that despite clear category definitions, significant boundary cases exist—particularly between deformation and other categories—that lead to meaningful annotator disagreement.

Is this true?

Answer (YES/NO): YES